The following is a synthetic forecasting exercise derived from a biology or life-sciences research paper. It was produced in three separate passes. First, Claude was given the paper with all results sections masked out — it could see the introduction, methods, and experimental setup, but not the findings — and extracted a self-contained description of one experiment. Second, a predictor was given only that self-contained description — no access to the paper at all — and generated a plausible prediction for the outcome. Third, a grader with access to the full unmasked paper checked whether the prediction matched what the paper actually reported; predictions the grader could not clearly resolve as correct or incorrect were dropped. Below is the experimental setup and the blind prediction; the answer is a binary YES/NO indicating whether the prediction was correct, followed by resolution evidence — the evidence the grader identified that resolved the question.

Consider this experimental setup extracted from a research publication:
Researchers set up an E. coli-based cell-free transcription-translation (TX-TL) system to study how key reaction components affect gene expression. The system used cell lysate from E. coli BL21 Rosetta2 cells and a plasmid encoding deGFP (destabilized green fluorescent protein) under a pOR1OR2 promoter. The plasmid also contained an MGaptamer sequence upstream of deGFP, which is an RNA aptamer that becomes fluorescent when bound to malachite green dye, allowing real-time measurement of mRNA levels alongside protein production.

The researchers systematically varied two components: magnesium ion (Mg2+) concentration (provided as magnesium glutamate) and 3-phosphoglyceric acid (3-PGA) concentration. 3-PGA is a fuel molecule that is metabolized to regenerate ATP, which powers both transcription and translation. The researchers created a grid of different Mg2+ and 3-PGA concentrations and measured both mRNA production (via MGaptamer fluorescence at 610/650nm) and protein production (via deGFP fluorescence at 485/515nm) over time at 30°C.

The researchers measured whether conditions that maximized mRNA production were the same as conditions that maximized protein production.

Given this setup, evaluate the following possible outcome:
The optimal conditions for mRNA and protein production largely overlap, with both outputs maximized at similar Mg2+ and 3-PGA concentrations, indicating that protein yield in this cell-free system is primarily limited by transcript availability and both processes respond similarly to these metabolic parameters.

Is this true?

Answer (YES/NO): NO